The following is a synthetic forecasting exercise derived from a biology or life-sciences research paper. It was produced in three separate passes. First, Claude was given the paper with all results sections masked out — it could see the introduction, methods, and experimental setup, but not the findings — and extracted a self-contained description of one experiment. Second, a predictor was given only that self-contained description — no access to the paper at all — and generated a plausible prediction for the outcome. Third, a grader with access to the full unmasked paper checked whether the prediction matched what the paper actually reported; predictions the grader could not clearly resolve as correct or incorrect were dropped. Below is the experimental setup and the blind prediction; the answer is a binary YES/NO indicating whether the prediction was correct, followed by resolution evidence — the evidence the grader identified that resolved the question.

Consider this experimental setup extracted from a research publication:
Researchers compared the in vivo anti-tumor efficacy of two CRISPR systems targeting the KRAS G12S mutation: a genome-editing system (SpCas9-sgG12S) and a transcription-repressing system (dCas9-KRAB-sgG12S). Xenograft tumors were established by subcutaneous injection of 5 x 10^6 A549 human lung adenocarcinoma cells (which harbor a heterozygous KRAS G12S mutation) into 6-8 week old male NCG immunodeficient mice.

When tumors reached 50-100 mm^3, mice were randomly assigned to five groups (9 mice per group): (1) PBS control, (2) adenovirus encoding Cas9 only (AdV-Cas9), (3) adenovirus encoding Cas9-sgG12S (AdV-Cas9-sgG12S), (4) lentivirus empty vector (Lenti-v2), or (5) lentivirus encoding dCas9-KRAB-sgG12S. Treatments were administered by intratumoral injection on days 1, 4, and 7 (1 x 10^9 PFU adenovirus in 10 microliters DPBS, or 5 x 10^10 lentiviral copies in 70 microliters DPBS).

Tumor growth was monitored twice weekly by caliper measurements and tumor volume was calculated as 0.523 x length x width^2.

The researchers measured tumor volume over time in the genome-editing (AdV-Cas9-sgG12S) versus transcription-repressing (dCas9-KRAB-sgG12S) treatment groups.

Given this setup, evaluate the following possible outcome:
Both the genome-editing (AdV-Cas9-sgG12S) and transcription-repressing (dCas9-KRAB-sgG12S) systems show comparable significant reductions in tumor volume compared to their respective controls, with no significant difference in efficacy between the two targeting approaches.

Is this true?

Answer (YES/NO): NO